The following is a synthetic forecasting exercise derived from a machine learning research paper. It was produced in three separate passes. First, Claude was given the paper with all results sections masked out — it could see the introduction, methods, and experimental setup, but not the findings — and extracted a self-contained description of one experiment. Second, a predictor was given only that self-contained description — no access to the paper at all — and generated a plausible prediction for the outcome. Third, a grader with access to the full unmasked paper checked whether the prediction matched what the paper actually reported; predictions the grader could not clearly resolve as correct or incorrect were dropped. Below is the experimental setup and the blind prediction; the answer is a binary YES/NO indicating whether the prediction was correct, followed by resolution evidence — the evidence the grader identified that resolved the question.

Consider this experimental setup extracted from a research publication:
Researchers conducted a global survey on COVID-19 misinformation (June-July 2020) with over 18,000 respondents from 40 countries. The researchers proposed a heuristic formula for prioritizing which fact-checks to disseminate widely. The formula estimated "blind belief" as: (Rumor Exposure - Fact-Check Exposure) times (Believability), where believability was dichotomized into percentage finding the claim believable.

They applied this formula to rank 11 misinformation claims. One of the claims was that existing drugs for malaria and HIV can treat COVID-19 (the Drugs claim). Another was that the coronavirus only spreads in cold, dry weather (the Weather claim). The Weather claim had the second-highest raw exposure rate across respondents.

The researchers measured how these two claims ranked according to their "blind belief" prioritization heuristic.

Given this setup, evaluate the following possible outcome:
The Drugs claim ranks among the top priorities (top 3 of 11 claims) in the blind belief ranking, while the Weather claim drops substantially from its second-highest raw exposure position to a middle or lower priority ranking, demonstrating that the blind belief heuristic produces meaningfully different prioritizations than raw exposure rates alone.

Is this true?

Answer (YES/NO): YES